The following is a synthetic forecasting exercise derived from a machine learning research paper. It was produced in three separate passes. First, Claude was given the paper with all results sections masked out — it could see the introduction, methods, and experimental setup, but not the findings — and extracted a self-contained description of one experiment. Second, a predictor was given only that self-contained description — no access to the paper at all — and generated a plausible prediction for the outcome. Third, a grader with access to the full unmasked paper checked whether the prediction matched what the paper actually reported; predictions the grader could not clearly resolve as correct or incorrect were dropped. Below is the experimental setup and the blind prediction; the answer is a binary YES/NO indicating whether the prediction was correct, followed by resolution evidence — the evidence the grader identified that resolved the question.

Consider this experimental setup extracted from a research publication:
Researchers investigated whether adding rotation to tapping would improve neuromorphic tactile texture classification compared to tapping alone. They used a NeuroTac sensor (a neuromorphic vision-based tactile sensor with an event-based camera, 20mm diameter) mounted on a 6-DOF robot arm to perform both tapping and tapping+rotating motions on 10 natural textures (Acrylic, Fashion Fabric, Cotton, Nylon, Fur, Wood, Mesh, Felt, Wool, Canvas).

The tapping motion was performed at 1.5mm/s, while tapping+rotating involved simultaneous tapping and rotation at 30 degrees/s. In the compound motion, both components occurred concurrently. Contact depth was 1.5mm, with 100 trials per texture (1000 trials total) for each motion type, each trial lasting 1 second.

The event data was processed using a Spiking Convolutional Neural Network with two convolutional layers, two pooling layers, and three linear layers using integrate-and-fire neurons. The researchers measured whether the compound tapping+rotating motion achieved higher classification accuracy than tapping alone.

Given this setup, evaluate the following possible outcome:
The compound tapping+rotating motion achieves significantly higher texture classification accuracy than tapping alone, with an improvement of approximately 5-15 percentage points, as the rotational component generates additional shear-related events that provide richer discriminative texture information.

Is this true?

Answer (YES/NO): NO